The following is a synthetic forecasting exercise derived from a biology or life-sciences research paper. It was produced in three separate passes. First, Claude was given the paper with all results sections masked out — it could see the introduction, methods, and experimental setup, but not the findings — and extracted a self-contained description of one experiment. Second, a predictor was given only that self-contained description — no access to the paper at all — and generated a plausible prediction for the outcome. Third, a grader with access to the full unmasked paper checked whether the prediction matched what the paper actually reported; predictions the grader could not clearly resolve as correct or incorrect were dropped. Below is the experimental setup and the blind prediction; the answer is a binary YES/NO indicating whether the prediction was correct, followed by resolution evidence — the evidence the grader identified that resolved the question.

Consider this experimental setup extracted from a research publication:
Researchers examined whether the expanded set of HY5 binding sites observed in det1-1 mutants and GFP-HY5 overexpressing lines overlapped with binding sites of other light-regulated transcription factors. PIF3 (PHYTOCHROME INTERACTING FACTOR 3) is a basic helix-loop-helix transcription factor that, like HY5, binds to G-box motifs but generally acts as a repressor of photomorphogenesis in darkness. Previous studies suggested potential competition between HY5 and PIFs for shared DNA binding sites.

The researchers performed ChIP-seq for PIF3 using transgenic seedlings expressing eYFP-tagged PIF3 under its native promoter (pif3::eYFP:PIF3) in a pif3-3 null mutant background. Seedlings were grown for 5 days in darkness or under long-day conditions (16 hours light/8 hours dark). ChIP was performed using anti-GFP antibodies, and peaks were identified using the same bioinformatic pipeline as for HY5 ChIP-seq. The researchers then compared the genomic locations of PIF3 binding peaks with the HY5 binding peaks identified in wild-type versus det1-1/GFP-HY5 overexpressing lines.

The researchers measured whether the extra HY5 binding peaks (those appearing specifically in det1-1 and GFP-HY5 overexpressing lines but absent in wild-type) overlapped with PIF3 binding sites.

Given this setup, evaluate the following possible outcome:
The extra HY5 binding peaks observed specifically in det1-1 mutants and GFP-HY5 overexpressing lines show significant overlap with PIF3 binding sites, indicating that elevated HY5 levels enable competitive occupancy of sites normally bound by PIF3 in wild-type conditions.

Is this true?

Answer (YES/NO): YES